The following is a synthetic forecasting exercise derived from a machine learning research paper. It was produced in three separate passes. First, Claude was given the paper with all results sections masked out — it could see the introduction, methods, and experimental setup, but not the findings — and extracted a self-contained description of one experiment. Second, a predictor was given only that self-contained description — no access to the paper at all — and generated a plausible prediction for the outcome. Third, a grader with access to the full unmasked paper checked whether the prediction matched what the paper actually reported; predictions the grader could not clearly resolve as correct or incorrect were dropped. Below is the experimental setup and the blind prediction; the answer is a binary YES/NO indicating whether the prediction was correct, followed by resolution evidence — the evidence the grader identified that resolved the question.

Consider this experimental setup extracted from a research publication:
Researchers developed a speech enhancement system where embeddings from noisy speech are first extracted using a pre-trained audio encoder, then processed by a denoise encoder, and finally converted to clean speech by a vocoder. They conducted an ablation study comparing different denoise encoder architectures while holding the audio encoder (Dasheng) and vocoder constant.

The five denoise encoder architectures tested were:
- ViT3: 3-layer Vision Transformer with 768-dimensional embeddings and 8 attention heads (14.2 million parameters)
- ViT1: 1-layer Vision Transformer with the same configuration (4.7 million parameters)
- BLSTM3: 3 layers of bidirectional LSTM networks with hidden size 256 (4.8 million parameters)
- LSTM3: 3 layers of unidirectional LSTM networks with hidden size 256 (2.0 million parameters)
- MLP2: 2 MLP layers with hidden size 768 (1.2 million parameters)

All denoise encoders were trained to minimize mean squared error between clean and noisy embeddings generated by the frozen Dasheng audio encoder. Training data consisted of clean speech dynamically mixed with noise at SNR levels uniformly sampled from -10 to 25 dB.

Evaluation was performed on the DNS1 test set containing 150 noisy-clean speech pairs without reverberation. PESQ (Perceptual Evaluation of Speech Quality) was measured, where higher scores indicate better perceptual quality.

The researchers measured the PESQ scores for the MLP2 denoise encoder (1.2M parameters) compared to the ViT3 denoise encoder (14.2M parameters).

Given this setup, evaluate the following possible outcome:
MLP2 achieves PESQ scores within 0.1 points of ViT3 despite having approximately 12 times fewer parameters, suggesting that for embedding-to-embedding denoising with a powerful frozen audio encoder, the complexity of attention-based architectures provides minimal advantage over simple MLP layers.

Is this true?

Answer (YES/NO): NO